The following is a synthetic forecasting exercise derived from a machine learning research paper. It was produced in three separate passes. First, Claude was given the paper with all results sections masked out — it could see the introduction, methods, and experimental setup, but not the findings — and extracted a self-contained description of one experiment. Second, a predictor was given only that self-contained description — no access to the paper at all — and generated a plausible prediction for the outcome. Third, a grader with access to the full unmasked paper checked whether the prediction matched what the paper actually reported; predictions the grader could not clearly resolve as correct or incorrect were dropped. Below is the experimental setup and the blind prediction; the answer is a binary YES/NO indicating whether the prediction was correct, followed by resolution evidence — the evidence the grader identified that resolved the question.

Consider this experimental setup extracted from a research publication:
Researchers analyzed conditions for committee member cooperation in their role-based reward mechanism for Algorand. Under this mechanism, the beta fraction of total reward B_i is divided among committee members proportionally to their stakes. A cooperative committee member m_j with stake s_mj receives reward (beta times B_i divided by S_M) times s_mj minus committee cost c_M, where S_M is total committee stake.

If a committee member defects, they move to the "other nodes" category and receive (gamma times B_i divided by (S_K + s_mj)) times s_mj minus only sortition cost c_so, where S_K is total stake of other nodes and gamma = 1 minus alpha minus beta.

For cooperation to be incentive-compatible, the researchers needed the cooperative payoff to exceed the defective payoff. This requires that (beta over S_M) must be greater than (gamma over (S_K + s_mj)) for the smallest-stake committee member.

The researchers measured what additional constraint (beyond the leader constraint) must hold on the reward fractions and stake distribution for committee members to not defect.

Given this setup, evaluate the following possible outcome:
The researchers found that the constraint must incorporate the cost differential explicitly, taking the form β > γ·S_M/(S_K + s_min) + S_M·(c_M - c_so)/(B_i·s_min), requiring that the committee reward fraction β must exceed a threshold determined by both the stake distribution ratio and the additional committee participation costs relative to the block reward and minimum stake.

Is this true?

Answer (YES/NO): NO